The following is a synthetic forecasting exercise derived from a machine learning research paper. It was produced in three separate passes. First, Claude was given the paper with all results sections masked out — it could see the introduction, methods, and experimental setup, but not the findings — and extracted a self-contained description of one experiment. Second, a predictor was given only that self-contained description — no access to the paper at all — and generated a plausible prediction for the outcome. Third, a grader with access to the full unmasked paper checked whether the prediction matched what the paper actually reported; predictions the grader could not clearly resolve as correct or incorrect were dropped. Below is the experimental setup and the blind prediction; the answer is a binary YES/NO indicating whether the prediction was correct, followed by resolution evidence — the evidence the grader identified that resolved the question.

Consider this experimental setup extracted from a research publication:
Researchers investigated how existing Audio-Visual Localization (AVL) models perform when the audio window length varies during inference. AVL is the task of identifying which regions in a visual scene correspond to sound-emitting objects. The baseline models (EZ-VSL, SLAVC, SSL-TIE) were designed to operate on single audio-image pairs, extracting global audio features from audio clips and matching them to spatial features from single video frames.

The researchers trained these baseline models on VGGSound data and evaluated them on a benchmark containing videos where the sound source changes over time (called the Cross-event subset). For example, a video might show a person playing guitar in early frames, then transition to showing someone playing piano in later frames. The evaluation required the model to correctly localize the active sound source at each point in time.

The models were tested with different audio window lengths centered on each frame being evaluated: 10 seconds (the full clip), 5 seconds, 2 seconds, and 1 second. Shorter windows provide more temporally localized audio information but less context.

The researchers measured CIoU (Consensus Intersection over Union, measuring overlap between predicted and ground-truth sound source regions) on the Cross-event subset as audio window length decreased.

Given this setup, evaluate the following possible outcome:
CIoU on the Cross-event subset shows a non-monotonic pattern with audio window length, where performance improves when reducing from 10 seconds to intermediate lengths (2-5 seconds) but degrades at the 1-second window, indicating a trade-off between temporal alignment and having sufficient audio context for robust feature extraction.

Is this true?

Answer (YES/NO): NO